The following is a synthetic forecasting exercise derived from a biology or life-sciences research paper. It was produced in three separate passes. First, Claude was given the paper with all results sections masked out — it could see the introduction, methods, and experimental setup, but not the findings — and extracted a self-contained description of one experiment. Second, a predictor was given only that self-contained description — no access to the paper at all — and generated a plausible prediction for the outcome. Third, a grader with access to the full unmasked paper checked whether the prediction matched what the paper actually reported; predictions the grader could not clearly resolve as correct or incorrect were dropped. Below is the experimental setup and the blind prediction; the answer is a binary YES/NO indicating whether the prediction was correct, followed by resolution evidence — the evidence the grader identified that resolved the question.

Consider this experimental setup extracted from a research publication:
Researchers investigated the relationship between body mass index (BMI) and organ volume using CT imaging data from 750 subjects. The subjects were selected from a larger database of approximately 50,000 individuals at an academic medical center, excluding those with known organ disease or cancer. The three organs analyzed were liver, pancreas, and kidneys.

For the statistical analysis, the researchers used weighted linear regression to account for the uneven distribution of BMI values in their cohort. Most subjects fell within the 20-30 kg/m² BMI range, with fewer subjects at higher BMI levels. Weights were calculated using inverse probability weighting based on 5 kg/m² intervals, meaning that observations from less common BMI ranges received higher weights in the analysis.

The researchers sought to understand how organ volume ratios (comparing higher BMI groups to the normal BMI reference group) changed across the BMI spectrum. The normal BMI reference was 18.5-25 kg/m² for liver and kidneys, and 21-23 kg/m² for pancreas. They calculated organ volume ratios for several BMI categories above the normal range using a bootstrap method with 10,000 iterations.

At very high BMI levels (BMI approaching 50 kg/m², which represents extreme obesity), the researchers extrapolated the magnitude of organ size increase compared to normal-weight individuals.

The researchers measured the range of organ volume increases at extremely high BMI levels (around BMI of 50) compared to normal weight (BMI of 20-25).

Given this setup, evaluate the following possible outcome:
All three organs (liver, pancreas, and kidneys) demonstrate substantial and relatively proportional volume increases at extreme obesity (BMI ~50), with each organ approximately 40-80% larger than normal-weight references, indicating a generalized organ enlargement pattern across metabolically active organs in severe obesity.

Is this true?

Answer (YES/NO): NO